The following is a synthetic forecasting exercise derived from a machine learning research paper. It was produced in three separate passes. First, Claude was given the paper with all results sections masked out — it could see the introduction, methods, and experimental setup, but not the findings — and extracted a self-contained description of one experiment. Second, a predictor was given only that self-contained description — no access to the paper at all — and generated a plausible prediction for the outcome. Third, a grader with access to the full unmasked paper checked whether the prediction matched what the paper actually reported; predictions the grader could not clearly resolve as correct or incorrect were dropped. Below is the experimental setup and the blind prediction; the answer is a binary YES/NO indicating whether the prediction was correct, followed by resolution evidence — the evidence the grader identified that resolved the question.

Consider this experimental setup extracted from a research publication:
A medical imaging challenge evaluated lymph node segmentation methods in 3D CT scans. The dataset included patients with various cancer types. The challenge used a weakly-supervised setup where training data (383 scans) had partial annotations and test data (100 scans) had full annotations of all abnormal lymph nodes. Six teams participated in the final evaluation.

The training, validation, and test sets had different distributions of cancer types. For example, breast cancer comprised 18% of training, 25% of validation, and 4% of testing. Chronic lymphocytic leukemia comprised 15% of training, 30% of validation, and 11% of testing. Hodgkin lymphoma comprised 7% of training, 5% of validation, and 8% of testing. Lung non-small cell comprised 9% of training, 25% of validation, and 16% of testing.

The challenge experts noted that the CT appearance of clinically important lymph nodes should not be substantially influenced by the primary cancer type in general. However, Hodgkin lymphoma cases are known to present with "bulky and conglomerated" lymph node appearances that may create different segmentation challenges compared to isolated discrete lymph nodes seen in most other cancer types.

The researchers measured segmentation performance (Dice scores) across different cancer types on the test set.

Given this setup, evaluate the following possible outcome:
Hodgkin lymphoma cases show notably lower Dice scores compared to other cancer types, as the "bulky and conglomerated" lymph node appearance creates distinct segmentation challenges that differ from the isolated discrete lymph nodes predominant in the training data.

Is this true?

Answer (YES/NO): YES